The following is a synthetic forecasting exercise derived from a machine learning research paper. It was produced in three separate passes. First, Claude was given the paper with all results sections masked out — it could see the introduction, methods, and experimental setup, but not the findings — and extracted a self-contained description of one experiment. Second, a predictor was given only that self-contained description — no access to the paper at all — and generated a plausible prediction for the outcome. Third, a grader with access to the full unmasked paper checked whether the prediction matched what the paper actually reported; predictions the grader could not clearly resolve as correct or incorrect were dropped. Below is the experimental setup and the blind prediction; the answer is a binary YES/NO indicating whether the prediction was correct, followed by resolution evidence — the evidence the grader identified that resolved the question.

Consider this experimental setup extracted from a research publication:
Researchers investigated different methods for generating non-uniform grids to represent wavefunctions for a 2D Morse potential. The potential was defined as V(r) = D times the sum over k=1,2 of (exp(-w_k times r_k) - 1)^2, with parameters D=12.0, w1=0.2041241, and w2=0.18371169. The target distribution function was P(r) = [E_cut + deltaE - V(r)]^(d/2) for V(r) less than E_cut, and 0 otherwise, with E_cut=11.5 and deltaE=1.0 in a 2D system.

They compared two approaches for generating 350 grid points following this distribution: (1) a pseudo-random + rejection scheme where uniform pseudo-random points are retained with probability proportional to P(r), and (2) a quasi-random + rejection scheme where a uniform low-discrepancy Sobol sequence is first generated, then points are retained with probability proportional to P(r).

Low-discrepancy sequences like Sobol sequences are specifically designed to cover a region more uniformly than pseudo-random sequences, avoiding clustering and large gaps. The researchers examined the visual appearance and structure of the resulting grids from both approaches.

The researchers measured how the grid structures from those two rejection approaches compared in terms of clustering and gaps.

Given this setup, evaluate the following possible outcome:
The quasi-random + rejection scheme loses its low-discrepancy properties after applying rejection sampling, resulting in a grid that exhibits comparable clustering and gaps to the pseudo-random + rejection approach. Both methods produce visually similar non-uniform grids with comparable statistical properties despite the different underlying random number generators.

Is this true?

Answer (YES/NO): YES